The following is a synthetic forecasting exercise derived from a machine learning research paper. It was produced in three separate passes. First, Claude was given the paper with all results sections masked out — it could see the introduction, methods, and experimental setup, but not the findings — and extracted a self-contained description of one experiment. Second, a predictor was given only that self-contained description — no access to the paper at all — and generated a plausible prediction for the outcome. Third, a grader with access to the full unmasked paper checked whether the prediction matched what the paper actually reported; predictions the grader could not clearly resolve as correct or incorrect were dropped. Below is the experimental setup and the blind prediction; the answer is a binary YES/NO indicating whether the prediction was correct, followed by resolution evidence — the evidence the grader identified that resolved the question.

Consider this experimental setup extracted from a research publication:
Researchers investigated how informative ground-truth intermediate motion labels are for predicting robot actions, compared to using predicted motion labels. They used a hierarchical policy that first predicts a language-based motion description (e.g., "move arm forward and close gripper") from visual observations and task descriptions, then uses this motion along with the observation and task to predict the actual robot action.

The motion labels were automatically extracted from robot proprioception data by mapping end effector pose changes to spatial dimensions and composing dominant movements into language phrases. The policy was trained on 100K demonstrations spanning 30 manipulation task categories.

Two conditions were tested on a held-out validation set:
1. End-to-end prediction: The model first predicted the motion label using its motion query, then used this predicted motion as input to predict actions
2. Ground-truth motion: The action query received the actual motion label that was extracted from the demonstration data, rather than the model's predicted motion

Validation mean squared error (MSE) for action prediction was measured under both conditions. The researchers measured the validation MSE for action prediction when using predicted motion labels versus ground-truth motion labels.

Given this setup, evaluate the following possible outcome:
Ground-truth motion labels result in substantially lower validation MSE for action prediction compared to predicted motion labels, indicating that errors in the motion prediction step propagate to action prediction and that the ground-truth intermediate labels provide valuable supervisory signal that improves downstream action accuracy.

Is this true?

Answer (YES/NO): YES